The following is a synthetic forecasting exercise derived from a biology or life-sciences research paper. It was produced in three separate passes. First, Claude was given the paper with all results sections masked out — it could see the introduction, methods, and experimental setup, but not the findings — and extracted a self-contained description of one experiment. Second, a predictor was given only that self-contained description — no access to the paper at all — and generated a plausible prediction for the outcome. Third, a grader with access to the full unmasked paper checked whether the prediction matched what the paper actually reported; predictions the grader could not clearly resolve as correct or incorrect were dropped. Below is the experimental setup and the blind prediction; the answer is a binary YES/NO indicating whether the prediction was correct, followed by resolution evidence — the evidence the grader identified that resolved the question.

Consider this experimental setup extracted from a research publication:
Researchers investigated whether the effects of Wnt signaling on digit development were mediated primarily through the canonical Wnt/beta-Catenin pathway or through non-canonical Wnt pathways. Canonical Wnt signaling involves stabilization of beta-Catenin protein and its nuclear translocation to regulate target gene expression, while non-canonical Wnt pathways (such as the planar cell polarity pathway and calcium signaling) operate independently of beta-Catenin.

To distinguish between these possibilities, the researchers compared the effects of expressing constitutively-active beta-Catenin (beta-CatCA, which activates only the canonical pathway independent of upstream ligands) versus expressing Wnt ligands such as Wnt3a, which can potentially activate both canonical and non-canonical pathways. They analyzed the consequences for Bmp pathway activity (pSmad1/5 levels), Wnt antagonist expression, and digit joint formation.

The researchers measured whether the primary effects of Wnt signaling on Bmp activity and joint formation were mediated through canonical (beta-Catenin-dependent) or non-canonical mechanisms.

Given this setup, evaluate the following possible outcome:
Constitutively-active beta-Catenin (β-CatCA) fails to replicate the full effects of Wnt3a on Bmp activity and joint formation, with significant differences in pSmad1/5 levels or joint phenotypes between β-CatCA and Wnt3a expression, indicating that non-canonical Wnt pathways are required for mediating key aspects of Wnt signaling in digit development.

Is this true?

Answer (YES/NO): NO